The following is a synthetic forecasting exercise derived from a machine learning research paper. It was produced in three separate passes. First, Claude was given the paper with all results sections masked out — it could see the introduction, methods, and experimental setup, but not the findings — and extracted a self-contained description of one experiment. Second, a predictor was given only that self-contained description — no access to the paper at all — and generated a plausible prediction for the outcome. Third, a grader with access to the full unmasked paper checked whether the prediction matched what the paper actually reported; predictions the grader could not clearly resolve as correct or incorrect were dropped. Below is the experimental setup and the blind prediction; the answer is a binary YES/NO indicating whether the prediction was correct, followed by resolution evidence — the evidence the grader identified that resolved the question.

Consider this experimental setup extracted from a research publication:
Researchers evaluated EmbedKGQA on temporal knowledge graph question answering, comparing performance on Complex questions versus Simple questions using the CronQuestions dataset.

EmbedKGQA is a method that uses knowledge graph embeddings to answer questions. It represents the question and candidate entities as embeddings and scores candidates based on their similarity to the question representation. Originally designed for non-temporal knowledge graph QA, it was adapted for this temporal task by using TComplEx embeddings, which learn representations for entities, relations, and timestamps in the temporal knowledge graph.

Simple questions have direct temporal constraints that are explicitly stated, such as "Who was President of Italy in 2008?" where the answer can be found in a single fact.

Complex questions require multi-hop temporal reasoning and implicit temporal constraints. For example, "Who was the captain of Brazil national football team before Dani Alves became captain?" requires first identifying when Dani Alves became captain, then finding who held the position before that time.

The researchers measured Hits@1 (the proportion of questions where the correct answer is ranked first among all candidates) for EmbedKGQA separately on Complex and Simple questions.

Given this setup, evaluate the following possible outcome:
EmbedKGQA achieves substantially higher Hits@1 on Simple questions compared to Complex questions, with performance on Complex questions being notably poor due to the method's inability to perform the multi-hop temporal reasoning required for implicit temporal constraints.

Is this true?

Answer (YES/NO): NO